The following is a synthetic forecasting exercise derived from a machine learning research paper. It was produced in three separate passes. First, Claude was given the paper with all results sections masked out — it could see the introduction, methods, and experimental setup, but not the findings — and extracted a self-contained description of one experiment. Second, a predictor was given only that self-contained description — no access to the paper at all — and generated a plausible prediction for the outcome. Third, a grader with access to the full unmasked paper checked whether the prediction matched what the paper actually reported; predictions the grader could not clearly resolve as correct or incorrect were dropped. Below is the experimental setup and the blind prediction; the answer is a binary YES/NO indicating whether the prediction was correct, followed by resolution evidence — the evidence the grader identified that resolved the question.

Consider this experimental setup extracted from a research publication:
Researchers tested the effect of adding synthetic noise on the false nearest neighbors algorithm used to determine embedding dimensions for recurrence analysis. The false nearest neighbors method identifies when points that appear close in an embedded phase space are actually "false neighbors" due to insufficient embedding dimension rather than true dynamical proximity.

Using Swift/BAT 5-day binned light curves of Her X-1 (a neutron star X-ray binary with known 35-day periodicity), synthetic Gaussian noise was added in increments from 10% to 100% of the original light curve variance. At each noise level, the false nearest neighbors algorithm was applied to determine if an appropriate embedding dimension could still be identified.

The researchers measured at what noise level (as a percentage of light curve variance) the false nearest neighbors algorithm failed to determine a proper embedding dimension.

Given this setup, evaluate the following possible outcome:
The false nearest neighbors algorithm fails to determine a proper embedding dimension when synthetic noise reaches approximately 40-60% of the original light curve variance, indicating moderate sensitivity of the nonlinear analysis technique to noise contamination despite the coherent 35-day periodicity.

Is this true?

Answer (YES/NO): NO